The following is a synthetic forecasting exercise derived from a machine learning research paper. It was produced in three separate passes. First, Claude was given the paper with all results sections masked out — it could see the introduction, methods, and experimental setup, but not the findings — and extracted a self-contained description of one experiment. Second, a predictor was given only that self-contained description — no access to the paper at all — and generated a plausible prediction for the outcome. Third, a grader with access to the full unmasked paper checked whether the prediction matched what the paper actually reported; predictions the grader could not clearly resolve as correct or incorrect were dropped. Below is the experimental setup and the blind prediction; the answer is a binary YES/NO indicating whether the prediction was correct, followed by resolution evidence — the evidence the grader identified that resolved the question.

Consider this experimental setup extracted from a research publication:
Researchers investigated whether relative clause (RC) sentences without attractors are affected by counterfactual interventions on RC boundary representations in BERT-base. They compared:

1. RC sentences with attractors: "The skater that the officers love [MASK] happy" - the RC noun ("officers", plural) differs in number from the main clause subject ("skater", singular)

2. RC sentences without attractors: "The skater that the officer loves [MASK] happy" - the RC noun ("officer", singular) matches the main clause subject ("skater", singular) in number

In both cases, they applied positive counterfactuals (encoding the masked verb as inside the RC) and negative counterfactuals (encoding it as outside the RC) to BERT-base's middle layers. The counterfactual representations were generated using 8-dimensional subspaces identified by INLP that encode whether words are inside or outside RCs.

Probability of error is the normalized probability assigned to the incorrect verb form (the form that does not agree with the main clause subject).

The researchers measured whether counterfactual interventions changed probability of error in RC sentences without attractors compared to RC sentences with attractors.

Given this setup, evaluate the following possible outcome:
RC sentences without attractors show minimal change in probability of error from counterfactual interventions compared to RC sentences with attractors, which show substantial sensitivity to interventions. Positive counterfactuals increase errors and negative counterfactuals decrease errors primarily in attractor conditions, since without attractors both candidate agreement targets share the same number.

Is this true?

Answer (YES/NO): YES